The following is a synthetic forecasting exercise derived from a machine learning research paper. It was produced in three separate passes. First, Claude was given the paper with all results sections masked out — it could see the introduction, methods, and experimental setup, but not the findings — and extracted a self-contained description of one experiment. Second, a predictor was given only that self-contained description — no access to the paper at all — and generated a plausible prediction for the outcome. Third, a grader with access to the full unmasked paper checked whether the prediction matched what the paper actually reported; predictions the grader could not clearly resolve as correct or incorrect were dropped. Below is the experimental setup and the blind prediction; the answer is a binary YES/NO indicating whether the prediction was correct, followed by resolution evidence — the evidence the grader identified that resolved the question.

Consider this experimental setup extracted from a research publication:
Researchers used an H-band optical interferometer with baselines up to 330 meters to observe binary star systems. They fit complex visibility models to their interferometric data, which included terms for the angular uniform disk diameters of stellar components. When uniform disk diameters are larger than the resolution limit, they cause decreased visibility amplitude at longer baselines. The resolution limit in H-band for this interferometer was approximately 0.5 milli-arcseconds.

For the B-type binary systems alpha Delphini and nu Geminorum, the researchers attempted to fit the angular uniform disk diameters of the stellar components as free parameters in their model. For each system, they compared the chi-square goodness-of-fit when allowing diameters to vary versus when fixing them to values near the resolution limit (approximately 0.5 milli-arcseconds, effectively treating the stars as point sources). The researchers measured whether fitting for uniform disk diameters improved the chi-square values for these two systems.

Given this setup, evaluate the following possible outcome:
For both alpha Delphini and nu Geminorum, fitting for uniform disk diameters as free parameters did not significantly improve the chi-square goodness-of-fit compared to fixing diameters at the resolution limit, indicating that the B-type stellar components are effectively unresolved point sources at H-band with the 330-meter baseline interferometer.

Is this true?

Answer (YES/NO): YES